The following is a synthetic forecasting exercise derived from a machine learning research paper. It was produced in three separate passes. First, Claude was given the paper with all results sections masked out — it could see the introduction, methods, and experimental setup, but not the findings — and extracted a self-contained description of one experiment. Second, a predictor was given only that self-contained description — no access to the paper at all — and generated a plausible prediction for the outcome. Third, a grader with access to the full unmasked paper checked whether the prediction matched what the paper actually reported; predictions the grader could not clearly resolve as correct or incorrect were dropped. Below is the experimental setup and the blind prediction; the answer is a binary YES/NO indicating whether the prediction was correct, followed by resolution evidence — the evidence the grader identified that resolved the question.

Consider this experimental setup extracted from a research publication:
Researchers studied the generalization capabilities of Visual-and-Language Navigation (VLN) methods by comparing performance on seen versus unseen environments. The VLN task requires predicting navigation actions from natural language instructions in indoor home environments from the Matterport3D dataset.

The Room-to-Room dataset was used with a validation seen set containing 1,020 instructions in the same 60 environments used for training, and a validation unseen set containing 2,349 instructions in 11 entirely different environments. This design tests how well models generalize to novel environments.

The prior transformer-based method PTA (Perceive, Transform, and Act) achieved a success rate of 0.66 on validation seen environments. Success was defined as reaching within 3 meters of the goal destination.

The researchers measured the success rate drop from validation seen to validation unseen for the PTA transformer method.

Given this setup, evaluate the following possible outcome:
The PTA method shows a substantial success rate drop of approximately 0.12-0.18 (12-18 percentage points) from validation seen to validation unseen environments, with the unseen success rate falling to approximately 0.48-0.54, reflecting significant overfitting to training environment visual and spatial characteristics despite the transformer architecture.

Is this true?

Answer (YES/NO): NO